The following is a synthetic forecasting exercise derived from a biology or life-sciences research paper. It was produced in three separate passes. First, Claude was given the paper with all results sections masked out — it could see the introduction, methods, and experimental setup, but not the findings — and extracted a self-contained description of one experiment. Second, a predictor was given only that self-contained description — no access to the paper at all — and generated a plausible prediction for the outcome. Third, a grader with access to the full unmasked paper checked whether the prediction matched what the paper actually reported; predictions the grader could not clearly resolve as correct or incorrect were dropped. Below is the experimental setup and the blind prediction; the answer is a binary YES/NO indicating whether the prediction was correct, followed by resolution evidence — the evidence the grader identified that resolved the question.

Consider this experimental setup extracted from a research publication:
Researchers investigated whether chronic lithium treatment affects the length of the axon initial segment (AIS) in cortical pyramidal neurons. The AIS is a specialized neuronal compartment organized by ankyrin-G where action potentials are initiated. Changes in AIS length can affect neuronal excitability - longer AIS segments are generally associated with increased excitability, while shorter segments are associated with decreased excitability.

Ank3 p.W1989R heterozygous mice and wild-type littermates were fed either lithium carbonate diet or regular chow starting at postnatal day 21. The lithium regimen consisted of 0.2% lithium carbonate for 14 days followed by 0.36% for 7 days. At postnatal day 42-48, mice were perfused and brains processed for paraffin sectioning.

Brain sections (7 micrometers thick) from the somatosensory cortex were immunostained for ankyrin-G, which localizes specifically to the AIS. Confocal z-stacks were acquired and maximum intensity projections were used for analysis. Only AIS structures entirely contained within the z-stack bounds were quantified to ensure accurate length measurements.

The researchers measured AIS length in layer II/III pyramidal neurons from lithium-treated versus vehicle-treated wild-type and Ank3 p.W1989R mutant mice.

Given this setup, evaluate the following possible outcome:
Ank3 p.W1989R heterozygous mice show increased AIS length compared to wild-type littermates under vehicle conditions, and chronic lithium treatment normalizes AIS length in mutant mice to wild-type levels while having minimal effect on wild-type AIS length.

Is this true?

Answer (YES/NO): NO